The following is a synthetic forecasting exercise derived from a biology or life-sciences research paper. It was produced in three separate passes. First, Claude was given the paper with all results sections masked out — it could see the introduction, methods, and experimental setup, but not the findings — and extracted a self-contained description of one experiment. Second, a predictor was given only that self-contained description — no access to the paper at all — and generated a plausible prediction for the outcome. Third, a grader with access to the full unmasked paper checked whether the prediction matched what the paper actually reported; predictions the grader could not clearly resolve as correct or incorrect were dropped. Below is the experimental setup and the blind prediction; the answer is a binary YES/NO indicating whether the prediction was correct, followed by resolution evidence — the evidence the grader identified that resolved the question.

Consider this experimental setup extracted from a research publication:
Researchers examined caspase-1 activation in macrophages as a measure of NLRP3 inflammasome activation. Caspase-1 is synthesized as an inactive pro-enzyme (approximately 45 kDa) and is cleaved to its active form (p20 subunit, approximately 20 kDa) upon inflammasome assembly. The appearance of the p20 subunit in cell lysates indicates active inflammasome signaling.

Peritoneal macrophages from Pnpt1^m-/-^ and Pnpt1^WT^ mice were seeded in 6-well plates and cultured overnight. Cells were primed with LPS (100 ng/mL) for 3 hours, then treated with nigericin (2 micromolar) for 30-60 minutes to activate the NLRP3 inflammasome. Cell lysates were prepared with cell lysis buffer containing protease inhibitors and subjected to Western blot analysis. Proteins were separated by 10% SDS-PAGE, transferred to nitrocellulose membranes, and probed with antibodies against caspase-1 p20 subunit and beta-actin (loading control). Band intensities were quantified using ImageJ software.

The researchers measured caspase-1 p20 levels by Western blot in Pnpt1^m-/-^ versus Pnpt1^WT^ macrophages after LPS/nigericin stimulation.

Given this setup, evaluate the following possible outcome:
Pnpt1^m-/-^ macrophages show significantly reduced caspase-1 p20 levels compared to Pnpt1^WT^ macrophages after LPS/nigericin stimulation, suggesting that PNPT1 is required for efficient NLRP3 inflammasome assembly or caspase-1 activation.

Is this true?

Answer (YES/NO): NO